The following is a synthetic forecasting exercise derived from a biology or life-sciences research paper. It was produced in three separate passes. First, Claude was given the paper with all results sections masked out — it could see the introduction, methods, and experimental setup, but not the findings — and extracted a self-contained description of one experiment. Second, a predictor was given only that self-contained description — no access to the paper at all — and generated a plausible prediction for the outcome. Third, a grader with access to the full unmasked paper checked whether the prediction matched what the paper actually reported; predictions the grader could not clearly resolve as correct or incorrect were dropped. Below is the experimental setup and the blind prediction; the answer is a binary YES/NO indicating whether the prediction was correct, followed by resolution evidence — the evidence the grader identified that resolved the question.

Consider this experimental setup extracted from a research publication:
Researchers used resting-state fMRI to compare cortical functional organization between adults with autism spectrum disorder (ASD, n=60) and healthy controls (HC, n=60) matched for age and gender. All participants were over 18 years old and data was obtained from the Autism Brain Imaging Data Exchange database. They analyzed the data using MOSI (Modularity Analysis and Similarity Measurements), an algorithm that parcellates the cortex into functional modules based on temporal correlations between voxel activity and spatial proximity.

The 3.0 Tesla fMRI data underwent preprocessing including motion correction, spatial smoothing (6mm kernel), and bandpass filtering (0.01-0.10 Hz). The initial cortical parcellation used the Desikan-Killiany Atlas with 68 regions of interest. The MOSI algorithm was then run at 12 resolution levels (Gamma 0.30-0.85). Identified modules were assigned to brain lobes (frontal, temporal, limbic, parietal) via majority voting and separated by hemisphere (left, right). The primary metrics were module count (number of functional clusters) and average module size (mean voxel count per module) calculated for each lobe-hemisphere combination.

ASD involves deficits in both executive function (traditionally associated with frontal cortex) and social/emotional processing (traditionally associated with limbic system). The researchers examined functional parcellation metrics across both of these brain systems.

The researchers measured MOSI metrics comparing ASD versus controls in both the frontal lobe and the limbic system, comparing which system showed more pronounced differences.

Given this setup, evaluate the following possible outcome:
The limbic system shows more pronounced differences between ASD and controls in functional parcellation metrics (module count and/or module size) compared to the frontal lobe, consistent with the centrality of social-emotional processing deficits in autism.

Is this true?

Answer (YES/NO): NO